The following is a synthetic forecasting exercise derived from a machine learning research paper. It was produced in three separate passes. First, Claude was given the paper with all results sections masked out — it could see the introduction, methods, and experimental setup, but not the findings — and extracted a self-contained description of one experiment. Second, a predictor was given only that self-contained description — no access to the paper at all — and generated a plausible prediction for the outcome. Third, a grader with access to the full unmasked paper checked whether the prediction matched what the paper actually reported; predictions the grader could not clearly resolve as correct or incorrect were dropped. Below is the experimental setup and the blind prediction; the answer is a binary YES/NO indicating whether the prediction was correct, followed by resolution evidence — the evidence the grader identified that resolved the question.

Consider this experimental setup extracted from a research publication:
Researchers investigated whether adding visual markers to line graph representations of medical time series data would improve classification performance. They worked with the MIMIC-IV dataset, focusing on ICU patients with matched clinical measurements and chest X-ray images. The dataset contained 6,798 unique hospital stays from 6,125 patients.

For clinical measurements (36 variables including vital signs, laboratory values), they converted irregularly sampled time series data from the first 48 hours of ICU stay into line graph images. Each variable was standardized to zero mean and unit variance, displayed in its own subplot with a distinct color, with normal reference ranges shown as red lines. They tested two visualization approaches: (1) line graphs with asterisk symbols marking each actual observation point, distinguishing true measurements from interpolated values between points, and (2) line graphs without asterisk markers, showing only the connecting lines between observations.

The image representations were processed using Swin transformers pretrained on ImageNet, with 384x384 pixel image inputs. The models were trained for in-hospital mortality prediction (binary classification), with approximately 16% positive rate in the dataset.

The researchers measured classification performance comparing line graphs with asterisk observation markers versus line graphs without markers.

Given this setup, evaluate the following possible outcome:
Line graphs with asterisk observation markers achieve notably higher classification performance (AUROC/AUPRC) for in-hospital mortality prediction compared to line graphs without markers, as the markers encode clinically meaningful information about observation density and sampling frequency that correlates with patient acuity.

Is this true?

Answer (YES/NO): NO